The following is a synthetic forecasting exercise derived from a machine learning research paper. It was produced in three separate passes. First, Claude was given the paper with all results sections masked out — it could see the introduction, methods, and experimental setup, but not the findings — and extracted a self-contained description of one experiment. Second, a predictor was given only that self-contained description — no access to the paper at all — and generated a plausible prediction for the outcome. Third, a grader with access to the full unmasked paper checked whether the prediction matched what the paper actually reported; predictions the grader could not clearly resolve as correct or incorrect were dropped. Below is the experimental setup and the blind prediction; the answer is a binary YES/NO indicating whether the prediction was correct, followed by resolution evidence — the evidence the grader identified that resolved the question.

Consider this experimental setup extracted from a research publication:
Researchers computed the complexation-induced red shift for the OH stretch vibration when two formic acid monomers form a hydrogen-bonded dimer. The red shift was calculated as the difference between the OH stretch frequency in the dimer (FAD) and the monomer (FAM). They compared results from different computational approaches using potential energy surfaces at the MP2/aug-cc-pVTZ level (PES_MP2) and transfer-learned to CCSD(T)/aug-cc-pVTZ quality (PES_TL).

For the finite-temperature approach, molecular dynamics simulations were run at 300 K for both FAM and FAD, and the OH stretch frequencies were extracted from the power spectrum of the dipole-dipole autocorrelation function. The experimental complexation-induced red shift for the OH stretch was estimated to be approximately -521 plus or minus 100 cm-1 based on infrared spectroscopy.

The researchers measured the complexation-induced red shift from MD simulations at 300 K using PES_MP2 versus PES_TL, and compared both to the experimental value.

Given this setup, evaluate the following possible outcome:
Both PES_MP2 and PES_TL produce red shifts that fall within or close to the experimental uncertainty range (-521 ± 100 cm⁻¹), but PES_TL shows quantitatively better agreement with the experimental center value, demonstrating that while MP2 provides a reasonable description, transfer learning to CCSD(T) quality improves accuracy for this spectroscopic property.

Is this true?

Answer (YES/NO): NO